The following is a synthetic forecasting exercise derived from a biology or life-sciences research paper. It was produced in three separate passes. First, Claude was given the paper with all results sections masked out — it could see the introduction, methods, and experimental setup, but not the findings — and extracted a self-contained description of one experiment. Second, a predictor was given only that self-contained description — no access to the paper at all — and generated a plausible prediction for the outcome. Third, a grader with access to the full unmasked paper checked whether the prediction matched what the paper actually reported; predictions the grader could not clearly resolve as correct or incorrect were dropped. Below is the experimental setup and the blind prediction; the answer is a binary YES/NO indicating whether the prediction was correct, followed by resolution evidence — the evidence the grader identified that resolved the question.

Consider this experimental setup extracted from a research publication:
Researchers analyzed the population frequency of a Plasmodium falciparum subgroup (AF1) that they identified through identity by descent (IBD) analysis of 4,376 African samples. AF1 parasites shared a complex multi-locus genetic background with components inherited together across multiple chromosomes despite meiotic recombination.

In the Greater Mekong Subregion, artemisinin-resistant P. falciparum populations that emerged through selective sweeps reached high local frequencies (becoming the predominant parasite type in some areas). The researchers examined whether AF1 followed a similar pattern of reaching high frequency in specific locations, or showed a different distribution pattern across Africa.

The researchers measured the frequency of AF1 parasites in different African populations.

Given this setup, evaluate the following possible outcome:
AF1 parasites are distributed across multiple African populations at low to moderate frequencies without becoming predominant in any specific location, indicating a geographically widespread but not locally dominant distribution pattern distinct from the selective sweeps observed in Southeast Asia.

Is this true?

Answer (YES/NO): YES